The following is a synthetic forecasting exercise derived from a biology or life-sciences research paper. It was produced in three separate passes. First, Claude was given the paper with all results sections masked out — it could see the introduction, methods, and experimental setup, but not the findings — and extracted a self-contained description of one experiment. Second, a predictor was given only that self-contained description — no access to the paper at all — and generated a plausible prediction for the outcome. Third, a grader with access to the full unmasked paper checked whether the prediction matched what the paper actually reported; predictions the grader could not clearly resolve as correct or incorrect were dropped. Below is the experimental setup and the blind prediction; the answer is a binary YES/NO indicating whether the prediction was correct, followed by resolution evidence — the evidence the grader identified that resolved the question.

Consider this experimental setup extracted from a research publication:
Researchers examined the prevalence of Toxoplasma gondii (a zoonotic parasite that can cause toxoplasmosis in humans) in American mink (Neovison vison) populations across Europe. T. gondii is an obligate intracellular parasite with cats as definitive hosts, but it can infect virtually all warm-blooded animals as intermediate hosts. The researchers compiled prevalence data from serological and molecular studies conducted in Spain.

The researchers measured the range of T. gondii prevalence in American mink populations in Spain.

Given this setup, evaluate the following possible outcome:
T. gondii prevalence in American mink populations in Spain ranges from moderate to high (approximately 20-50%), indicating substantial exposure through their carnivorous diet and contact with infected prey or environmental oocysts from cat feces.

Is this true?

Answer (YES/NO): NO